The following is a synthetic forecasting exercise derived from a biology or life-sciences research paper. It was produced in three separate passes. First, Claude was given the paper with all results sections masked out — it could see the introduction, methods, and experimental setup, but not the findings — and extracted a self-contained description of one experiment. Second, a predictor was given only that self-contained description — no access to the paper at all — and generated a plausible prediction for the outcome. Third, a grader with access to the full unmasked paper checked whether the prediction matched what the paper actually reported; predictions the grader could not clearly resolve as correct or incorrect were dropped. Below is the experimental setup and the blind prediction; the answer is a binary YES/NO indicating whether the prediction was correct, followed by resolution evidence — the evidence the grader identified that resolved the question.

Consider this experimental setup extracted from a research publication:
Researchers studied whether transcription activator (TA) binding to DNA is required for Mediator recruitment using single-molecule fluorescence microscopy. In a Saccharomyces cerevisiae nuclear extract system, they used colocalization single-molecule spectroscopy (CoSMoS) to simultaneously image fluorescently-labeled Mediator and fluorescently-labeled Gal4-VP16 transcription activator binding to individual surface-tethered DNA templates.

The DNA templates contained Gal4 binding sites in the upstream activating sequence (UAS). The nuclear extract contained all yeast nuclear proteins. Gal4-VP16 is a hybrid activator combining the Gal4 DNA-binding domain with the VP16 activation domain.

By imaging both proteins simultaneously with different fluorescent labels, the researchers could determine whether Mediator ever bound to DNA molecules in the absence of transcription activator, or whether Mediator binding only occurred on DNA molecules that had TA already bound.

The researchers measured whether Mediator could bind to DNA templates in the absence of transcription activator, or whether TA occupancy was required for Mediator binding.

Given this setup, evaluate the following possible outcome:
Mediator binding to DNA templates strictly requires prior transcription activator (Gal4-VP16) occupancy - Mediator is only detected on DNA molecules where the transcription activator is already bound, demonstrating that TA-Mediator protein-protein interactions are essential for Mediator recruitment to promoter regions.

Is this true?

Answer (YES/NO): YES